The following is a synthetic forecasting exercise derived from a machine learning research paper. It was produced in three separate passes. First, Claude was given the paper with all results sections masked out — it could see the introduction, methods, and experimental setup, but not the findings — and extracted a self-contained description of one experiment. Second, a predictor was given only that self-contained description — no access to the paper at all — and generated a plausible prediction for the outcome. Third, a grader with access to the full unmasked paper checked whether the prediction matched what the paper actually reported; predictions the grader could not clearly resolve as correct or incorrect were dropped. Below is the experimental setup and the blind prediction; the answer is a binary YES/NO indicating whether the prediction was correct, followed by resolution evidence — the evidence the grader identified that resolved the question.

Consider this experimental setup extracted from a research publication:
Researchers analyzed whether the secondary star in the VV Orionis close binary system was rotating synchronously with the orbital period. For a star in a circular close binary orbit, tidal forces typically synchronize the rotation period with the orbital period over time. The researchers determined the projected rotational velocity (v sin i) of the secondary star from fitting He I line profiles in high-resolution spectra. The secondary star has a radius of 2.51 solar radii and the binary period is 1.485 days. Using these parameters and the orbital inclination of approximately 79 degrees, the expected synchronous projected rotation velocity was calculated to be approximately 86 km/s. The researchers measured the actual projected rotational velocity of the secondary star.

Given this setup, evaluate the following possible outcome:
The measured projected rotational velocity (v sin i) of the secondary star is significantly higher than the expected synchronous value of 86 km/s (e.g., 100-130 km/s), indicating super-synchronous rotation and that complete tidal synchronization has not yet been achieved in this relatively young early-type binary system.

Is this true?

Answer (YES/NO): NO